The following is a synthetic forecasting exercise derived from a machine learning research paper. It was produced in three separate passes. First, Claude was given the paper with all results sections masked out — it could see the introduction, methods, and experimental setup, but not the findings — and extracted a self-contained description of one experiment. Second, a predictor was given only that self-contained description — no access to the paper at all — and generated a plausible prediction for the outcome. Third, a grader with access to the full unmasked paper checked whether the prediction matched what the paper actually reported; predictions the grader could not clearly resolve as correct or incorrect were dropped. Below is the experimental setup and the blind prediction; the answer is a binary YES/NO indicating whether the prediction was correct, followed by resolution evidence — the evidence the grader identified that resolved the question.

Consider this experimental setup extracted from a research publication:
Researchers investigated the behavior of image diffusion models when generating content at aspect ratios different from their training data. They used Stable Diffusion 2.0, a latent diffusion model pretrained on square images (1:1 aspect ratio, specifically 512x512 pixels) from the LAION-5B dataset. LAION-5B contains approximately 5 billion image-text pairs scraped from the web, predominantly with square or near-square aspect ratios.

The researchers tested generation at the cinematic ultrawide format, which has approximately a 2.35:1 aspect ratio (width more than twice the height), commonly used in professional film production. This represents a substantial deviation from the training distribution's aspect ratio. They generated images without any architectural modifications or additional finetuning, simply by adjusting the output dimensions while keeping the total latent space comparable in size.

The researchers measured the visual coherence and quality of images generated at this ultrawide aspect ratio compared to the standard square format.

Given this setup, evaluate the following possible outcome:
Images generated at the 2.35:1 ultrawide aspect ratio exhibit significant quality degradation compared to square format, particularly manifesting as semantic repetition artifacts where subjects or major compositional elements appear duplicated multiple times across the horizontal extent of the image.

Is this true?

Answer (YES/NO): YES